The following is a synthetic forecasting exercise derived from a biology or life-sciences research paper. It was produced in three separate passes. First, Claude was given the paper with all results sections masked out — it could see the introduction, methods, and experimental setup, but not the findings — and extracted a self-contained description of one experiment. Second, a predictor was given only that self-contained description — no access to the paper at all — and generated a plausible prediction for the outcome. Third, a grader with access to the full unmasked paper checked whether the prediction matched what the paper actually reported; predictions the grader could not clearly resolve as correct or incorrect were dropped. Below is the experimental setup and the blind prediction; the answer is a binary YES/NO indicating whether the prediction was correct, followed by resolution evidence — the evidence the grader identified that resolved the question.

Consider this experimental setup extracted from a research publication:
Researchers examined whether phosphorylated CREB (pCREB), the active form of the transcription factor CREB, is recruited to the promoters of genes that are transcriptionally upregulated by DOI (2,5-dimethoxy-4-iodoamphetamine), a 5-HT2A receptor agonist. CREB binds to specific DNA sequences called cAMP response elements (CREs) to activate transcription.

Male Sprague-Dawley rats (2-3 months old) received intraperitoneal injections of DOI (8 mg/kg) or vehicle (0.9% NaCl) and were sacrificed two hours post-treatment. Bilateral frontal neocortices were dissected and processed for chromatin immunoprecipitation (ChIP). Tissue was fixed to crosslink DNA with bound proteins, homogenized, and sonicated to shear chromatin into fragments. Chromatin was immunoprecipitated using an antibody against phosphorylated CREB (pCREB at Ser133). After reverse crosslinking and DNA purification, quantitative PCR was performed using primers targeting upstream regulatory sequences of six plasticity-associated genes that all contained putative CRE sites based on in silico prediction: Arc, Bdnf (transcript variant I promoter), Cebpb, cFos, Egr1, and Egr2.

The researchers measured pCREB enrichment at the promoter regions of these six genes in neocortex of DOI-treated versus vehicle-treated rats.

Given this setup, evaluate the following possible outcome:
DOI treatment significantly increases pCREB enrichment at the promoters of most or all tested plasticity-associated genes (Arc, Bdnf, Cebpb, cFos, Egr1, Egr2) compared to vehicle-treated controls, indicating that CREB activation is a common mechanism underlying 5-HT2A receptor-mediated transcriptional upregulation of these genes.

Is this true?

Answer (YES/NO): NO